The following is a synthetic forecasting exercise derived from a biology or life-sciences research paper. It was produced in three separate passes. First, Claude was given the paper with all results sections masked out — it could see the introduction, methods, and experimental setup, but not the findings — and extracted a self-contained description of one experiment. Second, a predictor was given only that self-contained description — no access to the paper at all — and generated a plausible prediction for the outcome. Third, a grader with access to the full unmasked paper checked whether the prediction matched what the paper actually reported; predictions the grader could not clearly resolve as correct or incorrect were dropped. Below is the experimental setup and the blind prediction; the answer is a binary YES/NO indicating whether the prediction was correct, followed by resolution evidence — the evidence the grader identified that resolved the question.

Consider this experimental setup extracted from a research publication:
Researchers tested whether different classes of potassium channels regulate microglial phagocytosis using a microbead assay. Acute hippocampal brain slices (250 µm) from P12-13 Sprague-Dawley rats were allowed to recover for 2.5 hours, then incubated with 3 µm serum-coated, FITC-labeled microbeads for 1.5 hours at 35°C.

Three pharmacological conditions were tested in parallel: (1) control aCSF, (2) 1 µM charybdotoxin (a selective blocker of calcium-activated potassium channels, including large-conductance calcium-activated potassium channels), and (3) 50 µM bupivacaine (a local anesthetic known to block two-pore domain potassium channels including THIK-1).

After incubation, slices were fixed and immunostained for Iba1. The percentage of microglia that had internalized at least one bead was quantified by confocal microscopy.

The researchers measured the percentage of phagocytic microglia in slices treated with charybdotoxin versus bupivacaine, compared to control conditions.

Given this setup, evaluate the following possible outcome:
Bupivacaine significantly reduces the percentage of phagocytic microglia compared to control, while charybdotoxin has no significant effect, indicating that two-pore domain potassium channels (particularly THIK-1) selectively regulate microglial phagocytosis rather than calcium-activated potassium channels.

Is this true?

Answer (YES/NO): YES